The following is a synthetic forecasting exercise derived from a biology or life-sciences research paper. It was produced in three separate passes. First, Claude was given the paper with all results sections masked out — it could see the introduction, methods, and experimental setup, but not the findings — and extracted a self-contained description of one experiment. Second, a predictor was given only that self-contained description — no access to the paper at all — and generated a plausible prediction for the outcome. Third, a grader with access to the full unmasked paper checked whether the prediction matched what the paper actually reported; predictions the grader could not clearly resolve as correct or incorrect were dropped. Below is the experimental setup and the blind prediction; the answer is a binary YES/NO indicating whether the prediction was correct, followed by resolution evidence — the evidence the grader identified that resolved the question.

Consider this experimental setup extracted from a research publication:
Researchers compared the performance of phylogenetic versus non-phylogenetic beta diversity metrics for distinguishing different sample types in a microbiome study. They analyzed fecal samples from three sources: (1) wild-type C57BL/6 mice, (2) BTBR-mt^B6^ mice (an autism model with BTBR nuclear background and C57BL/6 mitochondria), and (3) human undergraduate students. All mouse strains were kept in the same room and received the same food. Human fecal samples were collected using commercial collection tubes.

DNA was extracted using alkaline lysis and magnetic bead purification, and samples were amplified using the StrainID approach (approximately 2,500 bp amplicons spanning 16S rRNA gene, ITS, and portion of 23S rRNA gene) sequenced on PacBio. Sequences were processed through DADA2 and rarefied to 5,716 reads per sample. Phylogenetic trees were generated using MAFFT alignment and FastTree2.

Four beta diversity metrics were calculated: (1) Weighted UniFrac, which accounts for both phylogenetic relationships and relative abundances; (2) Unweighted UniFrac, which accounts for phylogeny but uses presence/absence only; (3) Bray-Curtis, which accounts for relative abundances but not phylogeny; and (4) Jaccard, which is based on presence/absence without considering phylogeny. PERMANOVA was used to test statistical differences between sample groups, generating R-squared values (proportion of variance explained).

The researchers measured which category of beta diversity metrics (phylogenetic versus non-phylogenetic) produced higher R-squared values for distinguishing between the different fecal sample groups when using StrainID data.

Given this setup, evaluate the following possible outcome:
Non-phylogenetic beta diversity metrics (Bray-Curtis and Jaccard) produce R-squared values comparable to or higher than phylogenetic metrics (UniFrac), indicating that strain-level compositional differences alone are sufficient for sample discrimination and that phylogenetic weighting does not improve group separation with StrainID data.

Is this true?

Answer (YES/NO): NO